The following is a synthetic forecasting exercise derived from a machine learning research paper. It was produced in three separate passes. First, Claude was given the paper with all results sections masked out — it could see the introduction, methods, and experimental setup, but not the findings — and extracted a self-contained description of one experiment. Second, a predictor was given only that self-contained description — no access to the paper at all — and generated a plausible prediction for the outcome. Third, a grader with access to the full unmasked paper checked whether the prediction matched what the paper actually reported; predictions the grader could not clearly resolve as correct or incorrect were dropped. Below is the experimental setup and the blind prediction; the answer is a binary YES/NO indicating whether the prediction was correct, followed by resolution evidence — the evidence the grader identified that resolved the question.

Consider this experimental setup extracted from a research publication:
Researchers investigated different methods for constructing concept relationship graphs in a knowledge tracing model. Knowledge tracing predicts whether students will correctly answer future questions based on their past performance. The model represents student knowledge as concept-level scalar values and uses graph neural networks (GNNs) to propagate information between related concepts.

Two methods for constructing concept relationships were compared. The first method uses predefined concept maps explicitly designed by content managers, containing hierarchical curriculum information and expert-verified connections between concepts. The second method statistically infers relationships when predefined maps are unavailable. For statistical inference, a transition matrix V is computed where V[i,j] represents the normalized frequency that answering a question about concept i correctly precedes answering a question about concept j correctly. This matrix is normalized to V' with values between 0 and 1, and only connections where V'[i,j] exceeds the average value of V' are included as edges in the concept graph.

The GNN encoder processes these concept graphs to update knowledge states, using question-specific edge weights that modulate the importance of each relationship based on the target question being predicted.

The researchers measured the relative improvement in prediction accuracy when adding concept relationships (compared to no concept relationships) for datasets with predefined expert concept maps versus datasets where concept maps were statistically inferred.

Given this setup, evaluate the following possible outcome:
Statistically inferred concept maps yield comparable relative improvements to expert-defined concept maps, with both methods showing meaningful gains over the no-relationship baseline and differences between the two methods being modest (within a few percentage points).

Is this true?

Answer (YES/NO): NO